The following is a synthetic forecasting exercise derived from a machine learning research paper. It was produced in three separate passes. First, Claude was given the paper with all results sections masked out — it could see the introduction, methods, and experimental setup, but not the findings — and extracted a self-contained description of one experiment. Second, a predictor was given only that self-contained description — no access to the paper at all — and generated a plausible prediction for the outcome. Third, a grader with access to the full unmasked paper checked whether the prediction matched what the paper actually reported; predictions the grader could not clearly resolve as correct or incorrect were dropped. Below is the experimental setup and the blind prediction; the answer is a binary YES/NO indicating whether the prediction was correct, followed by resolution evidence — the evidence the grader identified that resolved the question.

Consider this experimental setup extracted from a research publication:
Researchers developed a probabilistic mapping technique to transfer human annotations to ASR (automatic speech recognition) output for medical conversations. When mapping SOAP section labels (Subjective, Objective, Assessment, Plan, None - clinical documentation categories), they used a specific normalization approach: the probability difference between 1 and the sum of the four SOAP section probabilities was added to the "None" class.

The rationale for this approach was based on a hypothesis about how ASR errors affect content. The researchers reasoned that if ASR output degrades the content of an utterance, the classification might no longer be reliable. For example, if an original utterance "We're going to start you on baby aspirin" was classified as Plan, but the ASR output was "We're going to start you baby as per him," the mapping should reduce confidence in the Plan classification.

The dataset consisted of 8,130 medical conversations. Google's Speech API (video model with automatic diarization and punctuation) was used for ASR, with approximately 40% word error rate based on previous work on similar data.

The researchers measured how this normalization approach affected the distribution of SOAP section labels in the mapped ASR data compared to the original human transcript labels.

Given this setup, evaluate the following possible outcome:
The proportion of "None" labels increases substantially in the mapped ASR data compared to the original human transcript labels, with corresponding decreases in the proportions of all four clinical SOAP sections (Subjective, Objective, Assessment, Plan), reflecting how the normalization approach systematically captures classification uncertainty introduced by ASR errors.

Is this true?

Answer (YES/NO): NO